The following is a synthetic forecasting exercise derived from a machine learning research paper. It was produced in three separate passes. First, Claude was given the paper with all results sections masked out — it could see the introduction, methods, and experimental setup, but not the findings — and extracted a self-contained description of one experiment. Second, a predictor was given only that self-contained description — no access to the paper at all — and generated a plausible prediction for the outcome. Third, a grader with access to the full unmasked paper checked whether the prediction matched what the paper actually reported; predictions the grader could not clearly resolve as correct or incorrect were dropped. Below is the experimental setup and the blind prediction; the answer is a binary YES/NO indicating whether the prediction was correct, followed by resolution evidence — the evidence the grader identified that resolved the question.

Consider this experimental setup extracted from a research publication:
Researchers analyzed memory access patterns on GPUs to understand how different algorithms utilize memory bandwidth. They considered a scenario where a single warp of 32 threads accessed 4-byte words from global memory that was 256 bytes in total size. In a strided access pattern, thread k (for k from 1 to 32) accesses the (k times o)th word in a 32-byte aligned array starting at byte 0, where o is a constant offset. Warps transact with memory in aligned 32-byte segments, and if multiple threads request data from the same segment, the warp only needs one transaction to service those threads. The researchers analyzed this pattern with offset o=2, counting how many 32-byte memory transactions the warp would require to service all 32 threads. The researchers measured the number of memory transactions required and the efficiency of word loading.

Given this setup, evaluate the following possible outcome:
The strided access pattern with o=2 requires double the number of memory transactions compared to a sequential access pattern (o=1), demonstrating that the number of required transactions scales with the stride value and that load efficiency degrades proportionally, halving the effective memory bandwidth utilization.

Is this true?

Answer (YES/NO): YES